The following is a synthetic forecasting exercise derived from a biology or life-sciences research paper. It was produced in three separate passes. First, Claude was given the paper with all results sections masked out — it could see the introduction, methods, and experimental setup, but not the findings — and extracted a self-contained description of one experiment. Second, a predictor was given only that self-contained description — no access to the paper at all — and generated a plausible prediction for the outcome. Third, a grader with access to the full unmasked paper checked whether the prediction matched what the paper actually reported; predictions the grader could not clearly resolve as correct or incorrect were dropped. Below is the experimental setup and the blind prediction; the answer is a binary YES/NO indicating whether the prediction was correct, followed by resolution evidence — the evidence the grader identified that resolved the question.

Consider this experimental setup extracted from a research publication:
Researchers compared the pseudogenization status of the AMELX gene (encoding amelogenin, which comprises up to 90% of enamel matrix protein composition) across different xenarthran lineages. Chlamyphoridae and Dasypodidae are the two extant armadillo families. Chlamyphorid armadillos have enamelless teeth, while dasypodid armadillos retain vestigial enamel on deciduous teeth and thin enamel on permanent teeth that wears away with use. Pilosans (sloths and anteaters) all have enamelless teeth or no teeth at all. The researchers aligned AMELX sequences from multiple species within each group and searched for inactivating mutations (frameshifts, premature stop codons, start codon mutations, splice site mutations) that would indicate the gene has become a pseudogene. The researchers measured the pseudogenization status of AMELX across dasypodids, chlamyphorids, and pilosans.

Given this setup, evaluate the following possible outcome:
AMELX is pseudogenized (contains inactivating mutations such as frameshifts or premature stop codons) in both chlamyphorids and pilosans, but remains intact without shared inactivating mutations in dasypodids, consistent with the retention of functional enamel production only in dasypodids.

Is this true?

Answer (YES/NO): YES